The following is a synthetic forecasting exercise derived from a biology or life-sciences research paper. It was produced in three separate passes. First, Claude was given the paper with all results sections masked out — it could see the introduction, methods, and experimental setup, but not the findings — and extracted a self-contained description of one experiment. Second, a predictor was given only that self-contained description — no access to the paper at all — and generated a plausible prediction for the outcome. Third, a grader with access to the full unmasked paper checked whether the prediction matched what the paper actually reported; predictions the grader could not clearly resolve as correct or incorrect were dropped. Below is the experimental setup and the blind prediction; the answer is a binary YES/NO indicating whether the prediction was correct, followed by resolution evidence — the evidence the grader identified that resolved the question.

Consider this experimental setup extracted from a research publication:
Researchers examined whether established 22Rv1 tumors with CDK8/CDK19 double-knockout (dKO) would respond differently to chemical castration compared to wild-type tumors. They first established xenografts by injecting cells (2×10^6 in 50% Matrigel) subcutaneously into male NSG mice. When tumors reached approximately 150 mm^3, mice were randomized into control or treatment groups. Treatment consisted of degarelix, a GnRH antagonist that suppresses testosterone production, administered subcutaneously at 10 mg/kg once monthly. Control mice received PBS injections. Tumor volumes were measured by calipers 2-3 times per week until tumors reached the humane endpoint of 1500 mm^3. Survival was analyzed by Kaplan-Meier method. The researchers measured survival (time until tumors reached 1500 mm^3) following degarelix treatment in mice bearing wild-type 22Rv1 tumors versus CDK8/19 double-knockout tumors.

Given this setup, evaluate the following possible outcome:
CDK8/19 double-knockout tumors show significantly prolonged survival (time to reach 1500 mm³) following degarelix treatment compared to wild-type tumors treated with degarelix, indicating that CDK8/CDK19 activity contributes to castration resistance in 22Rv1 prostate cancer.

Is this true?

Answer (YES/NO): YES